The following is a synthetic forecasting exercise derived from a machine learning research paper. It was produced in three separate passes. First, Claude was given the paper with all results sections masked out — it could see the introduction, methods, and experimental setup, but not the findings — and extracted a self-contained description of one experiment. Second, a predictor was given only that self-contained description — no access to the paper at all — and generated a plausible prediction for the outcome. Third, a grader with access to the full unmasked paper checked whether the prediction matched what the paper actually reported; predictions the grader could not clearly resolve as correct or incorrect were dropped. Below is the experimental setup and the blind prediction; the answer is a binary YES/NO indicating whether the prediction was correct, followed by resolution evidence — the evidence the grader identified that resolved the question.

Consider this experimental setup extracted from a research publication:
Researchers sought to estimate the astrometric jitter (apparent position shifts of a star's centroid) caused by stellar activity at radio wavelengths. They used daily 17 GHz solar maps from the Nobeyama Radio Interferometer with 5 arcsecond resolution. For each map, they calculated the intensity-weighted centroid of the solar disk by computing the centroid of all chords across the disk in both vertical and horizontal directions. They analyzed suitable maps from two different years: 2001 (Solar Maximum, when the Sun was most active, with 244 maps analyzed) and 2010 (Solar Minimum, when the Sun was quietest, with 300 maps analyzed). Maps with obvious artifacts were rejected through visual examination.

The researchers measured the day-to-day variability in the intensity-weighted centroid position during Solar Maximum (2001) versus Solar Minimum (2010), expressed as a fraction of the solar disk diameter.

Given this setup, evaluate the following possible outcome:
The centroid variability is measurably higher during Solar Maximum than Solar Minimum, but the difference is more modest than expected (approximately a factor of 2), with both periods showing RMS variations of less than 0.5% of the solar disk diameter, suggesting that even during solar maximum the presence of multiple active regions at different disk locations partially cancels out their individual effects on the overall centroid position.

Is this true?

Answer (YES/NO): NO